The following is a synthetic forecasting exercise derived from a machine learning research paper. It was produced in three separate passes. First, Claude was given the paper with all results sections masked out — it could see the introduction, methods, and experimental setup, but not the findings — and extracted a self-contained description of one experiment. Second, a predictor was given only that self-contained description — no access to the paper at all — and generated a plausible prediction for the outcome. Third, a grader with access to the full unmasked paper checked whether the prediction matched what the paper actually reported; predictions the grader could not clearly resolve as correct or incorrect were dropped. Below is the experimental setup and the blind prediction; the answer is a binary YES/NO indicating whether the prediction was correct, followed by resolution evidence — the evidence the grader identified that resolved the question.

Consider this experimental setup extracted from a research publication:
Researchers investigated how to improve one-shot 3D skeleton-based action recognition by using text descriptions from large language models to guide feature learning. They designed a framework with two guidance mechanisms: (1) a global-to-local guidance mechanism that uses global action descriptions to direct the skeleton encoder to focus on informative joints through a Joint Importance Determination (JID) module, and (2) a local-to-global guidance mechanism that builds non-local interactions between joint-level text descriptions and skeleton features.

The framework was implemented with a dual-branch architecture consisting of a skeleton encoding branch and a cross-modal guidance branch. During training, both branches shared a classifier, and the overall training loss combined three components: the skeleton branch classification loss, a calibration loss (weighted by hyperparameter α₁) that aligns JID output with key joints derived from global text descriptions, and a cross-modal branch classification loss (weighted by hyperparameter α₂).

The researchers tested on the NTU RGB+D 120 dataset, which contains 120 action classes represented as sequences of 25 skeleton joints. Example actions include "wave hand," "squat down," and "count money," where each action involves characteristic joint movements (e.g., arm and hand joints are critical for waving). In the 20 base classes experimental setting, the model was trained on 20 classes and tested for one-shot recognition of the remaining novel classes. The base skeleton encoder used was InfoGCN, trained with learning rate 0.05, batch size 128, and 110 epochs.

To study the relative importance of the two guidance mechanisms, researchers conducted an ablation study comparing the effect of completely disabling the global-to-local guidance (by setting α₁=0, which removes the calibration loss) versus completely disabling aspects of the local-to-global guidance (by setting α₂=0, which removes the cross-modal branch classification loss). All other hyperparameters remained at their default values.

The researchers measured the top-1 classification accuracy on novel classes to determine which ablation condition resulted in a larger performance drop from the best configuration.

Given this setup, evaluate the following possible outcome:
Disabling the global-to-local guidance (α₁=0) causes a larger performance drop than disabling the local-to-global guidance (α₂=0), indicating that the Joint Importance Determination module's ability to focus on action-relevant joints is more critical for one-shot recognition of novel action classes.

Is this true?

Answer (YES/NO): YES